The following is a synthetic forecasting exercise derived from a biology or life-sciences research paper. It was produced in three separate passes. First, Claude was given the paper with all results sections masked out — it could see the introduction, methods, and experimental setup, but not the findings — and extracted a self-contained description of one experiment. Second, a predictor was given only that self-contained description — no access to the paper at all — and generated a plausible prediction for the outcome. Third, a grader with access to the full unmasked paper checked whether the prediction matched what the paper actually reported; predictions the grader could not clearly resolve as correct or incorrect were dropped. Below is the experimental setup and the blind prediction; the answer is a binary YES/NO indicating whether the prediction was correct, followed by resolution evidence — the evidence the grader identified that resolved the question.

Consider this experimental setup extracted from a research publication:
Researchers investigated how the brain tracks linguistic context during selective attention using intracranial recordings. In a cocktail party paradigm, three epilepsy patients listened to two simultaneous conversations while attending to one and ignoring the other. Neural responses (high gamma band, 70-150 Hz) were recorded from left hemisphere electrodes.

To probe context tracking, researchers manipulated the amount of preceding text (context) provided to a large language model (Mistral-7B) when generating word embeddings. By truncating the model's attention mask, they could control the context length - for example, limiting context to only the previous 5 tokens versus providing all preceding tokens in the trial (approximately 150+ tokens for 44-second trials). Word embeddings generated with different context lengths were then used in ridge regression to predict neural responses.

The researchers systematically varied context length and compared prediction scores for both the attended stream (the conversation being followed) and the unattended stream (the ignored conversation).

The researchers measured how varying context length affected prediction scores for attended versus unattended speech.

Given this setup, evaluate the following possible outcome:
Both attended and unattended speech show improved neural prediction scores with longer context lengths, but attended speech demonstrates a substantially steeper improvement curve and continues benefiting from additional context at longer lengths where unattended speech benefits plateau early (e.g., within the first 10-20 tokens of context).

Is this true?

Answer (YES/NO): NO